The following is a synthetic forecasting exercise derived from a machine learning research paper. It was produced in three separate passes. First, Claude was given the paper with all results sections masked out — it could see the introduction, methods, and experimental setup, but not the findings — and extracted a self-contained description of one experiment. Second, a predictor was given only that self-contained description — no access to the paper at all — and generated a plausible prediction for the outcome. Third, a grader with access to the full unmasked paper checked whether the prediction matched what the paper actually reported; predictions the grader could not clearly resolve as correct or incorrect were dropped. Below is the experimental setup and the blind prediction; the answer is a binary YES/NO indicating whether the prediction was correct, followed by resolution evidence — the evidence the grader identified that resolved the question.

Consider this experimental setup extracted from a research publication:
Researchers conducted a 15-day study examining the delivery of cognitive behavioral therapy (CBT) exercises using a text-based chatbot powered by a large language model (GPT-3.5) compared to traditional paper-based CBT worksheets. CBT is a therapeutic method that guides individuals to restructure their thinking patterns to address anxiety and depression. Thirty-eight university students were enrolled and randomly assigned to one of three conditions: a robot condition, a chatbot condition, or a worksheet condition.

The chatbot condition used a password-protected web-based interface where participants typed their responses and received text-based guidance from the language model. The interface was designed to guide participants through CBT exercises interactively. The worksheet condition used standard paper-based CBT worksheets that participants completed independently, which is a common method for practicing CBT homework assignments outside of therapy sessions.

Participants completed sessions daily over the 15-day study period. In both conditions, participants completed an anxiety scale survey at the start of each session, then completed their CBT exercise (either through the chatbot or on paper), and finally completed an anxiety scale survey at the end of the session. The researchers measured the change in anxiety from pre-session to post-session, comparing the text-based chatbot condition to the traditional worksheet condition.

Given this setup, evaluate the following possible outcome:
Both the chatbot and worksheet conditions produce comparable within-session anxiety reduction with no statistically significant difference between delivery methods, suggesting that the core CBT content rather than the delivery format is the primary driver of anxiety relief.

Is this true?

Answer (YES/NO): NO